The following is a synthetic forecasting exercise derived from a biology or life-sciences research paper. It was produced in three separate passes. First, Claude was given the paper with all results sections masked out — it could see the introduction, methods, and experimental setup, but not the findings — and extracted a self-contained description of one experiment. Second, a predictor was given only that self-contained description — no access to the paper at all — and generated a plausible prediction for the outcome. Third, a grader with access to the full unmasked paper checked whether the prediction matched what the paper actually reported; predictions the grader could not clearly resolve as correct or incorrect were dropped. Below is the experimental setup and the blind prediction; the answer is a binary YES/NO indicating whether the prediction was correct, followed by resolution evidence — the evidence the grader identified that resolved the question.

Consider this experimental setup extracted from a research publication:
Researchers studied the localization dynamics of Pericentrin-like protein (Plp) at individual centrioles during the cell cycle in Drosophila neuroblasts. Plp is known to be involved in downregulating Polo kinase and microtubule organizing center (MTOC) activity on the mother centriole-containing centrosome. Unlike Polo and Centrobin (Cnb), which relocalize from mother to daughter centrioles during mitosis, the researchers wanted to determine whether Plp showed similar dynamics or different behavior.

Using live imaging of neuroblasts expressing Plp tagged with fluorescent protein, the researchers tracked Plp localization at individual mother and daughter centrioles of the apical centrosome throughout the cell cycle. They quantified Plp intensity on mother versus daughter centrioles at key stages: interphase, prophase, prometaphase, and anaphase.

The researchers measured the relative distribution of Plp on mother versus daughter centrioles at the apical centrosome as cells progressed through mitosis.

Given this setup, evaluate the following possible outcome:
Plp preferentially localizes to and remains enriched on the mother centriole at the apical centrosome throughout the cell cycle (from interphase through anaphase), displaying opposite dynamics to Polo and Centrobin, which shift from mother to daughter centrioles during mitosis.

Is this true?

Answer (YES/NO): YES